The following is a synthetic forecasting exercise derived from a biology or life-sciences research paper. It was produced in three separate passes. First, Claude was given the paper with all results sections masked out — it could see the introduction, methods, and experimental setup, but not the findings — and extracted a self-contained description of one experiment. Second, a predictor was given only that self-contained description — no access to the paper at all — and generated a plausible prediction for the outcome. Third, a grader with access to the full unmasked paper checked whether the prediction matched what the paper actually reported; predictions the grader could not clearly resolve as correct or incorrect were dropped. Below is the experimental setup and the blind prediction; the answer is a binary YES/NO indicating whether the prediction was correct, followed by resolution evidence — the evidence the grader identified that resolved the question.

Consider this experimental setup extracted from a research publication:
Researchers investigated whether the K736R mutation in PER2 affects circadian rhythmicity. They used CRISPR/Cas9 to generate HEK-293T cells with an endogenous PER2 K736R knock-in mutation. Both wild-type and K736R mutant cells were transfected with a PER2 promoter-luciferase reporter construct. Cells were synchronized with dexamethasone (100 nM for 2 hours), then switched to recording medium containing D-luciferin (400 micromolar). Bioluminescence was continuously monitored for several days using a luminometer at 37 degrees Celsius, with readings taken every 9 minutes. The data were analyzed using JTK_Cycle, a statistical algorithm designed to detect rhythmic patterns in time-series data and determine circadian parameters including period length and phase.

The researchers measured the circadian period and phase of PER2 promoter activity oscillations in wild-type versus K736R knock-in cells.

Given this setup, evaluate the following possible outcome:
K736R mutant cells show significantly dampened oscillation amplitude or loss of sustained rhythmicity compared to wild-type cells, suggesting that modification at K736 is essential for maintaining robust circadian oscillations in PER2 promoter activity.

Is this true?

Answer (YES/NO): YES